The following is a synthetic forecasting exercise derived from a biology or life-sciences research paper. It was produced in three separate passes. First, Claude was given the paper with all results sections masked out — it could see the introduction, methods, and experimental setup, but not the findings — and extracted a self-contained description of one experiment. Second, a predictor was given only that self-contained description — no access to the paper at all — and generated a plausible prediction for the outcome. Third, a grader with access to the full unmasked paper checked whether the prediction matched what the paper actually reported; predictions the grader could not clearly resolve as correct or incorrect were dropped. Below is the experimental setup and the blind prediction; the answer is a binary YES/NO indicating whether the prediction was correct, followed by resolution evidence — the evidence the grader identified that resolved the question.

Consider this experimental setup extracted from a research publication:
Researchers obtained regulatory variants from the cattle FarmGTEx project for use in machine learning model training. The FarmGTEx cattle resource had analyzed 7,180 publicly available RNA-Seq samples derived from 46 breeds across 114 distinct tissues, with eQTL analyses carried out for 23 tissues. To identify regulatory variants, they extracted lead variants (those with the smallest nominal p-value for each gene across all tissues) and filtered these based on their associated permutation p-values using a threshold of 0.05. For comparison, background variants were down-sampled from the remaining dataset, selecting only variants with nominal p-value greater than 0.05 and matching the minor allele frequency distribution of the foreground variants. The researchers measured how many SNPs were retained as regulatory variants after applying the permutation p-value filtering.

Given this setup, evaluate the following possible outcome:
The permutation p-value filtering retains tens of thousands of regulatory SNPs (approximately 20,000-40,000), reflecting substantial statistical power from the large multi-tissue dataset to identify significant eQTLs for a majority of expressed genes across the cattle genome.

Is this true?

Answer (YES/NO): NO